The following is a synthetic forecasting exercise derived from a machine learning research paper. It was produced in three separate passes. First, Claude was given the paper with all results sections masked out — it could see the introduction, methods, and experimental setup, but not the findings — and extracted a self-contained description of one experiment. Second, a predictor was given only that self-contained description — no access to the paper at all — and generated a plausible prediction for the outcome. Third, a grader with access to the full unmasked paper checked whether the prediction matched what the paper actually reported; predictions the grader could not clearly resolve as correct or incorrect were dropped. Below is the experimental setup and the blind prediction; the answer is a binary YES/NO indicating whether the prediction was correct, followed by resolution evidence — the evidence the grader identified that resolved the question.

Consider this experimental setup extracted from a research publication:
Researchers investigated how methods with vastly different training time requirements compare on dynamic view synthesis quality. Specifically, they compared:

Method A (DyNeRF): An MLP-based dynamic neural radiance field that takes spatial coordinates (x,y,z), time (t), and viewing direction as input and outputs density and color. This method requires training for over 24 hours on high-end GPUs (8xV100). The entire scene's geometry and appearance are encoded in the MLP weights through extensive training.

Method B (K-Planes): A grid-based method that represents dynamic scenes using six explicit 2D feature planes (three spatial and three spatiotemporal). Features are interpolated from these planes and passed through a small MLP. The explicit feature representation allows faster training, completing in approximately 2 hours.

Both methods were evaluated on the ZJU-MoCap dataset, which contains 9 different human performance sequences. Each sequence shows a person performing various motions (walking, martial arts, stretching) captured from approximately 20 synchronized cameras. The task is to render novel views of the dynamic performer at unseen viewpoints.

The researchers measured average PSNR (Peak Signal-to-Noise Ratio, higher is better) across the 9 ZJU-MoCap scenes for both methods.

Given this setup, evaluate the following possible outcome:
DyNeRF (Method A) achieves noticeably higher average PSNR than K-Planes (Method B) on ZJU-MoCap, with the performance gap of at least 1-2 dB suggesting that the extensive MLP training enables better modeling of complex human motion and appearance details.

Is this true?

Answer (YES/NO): NO